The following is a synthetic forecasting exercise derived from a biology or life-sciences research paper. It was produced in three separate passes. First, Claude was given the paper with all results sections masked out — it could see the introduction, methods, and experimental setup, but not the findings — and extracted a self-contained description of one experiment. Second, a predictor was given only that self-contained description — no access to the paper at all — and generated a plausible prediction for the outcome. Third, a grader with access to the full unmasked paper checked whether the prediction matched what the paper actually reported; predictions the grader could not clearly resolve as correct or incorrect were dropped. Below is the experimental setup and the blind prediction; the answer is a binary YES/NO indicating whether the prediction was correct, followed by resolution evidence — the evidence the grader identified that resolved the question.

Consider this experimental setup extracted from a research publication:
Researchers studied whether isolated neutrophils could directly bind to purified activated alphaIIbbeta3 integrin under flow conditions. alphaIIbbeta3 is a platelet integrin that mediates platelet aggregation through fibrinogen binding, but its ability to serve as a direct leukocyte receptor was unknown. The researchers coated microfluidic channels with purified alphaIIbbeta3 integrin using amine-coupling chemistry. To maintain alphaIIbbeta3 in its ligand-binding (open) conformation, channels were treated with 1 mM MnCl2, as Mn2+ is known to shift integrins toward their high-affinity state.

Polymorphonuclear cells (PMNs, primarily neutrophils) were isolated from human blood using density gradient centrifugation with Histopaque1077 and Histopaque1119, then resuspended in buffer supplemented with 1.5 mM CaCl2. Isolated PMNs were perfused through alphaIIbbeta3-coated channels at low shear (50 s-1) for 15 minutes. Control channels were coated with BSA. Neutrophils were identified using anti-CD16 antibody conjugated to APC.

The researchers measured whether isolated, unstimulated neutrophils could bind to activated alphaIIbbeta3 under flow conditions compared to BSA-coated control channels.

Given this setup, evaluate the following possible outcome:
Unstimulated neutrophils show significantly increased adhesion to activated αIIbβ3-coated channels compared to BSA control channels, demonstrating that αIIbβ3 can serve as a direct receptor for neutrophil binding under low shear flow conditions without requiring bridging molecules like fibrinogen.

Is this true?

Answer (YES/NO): YES